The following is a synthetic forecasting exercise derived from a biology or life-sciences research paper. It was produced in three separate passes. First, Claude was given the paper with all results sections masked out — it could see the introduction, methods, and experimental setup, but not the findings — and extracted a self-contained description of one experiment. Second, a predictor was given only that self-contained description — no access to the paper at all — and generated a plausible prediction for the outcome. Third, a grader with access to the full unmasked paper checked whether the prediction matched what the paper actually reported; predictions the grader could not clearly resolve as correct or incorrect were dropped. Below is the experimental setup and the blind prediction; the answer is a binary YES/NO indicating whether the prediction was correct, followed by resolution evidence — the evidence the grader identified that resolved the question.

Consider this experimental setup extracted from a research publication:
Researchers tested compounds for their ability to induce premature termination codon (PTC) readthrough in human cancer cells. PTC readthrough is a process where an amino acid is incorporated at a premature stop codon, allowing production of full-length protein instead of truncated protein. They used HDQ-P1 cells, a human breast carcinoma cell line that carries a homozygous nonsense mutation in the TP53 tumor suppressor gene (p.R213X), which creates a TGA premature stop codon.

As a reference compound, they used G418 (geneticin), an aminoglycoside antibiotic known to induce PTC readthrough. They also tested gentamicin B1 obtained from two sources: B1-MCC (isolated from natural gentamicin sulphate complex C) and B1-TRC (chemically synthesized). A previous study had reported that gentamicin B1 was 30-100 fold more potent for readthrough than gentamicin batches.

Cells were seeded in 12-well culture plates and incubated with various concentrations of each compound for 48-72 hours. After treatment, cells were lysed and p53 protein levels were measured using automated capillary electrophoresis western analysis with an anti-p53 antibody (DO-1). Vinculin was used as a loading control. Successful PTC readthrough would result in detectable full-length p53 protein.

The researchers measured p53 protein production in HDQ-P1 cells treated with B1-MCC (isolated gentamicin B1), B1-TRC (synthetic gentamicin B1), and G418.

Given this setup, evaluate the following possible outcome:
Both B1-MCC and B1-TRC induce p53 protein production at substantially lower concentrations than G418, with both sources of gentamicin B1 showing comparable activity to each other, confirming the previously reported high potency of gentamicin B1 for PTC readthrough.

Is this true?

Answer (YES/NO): NO